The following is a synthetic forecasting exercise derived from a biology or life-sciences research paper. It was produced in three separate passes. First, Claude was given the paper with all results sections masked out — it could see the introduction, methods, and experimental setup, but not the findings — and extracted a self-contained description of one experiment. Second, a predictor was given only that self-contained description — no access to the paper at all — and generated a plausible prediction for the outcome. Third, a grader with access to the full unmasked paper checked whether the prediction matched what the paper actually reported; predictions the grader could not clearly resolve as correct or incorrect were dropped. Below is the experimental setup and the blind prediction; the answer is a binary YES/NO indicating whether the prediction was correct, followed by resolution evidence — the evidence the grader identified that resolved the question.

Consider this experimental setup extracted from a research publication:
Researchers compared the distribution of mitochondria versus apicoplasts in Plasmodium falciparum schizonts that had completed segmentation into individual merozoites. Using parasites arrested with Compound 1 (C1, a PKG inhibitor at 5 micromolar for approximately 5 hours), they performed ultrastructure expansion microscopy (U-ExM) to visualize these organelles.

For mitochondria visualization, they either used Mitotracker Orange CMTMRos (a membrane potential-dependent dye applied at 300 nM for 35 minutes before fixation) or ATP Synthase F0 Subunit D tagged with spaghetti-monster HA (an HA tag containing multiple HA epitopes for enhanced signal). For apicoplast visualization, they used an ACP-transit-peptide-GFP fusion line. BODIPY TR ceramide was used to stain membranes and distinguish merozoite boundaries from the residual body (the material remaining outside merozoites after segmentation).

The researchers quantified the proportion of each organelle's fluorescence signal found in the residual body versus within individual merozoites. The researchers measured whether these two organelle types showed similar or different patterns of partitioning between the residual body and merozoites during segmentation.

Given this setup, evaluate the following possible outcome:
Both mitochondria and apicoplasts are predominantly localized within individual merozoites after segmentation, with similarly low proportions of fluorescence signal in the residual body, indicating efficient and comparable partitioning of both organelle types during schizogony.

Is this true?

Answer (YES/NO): NO